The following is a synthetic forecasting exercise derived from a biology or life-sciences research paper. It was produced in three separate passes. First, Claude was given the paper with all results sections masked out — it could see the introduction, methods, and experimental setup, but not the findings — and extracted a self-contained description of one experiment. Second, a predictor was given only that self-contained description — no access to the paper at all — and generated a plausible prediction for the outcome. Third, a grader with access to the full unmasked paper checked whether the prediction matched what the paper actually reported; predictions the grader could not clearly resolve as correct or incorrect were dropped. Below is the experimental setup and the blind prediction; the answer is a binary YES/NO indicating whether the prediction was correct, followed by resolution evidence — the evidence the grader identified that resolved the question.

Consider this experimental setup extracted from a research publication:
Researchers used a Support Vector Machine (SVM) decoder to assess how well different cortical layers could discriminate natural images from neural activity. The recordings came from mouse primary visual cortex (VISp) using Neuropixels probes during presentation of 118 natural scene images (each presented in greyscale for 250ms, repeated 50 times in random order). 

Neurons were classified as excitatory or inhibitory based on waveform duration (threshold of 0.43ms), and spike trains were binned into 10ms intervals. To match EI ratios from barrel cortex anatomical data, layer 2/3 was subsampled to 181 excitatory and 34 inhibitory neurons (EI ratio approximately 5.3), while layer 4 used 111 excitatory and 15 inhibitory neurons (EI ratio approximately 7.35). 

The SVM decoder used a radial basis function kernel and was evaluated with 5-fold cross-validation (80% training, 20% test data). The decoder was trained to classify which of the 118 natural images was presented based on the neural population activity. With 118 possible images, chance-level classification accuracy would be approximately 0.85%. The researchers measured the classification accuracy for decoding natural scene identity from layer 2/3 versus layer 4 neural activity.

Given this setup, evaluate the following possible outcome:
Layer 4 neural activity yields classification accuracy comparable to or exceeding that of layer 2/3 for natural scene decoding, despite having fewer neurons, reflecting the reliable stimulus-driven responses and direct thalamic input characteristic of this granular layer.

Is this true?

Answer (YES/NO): NO